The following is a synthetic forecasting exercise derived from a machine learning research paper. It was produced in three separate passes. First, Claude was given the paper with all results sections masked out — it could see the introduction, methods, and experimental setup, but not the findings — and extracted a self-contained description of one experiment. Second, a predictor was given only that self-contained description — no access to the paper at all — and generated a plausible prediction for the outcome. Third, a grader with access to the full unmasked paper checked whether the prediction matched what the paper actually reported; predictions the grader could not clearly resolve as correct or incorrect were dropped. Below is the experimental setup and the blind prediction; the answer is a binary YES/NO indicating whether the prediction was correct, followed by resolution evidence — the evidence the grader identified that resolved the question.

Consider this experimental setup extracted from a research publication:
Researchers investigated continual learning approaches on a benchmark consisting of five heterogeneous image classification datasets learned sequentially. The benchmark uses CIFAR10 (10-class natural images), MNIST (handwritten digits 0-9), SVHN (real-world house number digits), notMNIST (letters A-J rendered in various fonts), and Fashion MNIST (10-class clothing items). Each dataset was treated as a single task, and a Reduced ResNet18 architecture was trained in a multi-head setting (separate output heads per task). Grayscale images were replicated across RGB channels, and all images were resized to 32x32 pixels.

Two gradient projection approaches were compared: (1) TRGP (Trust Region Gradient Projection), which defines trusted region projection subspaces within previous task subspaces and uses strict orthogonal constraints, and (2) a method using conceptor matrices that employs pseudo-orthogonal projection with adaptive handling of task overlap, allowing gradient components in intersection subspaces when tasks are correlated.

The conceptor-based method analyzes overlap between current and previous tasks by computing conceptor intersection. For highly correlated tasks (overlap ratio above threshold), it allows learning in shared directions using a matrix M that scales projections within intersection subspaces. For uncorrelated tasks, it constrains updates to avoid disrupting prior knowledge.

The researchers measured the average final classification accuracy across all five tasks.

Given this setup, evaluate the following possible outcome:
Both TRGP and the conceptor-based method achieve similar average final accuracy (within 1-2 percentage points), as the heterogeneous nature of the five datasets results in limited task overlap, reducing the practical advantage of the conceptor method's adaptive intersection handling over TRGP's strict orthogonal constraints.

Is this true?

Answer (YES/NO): YES